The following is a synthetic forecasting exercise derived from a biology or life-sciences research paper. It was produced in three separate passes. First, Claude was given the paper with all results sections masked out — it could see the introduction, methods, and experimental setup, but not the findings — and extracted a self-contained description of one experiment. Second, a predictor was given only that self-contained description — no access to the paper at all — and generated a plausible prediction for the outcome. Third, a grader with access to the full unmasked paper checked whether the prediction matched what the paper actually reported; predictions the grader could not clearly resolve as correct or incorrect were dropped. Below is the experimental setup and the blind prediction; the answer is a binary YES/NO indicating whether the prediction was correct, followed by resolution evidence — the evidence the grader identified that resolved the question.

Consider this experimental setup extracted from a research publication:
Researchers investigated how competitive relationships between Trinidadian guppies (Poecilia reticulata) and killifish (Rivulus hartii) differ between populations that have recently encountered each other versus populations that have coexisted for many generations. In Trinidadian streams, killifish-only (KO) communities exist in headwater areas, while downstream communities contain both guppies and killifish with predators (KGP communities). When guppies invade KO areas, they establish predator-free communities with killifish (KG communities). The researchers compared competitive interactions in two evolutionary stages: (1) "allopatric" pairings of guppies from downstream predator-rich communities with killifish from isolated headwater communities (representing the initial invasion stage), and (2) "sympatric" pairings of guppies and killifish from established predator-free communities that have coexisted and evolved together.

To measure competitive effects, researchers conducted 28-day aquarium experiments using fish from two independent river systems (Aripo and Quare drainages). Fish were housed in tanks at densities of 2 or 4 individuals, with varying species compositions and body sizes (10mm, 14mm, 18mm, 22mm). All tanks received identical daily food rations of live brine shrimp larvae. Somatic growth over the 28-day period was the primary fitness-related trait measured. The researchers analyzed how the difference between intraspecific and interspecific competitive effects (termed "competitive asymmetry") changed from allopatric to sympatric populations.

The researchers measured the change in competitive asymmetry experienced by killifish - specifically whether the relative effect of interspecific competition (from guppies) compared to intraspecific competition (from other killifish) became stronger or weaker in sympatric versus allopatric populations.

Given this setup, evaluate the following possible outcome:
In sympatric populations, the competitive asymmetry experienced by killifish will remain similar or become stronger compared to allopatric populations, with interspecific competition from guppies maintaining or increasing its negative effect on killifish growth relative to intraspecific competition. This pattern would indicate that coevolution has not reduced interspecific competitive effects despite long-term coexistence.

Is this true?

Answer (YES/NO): NO